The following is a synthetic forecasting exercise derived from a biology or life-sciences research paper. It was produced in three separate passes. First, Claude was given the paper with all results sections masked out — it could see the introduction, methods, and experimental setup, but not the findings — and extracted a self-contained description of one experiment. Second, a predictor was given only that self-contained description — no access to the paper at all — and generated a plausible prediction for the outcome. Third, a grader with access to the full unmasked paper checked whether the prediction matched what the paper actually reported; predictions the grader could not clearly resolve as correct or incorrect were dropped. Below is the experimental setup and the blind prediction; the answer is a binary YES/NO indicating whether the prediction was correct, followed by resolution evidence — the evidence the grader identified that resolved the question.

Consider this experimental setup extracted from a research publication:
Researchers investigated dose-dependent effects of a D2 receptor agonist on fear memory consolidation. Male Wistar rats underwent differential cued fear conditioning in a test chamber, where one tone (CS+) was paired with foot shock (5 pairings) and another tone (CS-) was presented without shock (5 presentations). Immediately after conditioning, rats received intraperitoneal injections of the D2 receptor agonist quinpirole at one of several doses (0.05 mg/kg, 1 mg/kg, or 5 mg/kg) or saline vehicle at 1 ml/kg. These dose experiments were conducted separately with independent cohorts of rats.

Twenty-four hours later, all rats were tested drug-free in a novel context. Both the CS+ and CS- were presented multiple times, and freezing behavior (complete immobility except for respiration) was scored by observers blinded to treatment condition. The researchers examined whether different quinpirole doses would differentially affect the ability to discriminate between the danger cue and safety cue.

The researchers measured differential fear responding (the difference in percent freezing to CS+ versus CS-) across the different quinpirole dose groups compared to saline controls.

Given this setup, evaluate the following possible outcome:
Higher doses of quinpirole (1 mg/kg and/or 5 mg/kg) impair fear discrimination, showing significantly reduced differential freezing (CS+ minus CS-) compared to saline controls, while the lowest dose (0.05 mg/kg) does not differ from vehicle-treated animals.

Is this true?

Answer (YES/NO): NO